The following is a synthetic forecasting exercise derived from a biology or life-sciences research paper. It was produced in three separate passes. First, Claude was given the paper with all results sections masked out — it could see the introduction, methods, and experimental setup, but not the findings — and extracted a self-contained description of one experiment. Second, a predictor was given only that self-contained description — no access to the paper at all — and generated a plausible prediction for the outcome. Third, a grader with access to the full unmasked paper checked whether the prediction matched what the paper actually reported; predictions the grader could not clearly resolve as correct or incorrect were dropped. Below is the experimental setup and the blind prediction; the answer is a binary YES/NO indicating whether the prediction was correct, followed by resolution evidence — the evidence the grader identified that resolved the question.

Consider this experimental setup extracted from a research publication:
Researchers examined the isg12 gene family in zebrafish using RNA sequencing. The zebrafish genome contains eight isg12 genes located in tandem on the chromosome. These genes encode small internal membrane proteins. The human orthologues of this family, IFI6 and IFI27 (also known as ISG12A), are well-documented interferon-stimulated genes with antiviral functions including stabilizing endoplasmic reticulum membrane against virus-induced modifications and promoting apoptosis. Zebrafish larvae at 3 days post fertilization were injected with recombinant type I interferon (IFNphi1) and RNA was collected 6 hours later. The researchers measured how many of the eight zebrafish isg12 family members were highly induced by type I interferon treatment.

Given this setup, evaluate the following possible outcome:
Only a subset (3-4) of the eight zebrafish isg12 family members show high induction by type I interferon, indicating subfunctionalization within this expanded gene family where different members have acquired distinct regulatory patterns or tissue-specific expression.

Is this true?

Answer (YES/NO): NO